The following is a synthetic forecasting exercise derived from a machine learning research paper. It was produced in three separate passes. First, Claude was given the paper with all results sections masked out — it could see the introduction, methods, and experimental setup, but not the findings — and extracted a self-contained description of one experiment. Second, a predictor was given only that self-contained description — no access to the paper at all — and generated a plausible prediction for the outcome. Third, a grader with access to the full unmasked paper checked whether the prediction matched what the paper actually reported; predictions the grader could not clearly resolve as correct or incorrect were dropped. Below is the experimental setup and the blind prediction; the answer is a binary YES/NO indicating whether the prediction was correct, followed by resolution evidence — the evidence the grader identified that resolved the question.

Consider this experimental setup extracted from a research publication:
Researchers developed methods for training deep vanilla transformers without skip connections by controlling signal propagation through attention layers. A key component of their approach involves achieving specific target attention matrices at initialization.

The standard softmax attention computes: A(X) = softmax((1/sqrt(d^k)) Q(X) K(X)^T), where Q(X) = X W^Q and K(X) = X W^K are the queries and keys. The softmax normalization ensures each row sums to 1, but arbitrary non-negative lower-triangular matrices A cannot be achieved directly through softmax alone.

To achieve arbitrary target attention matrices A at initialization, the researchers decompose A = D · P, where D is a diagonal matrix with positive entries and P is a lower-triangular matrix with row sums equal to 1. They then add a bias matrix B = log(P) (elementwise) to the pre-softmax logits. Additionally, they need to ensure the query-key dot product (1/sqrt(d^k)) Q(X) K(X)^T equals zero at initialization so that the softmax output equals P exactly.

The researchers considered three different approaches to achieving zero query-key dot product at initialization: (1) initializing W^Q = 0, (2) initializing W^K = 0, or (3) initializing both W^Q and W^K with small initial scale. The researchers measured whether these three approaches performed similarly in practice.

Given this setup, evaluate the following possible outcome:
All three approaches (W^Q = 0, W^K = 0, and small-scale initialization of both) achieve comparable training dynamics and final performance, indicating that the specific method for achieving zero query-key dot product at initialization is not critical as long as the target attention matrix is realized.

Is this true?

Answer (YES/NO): YES